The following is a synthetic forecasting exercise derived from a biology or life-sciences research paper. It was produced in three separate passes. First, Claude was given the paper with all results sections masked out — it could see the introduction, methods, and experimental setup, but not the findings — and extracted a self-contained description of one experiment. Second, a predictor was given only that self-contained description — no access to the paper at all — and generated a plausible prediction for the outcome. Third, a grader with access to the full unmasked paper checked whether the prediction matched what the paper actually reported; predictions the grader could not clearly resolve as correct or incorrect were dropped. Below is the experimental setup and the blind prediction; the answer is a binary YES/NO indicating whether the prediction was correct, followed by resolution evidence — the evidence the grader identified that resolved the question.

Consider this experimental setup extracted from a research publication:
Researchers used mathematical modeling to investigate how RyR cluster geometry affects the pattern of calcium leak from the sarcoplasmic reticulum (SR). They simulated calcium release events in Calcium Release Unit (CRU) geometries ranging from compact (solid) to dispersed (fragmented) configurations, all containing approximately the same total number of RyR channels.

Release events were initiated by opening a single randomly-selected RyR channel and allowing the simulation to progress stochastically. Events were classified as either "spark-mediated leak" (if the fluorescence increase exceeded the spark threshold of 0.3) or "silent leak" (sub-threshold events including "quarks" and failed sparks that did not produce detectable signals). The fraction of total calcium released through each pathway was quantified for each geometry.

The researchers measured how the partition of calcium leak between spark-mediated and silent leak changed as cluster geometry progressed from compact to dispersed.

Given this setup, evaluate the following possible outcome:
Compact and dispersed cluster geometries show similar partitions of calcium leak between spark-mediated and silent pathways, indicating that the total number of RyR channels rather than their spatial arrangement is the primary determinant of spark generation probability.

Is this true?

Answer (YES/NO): NO